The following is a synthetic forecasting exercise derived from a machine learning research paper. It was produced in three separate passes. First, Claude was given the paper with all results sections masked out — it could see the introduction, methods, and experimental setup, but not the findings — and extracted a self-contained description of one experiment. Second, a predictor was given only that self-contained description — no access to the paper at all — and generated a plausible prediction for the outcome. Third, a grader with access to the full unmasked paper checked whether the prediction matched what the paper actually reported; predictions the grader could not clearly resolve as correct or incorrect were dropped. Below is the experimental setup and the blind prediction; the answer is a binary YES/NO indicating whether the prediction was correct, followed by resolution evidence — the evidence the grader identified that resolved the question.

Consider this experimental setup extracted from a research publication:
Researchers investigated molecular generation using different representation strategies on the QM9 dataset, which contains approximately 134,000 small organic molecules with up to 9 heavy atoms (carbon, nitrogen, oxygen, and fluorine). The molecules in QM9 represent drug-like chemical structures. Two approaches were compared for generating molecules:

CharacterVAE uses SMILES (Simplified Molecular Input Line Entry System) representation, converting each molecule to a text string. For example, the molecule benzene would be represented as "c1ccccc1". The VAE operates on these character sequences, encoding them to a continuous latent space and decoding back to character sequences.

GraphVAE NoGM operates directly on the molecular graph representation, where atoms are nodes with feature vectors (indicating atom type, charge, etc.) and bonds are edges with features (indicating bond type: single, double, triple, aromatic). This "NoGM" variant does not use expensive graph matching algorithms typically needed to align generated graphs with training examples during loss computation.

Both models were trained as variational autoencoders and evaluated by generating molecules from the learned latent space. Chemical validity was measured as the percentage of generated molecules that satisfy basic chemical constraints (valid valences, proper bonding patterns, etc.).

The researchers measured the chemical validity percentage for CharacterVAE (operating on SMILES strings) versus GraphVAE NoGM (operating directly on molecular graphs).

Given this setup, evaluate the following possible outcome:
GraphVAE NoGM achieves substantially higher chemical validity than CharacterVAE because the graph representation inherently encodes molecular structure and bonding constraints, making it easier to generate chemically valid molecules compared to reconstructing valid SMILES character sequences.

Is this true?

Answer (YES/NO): YES